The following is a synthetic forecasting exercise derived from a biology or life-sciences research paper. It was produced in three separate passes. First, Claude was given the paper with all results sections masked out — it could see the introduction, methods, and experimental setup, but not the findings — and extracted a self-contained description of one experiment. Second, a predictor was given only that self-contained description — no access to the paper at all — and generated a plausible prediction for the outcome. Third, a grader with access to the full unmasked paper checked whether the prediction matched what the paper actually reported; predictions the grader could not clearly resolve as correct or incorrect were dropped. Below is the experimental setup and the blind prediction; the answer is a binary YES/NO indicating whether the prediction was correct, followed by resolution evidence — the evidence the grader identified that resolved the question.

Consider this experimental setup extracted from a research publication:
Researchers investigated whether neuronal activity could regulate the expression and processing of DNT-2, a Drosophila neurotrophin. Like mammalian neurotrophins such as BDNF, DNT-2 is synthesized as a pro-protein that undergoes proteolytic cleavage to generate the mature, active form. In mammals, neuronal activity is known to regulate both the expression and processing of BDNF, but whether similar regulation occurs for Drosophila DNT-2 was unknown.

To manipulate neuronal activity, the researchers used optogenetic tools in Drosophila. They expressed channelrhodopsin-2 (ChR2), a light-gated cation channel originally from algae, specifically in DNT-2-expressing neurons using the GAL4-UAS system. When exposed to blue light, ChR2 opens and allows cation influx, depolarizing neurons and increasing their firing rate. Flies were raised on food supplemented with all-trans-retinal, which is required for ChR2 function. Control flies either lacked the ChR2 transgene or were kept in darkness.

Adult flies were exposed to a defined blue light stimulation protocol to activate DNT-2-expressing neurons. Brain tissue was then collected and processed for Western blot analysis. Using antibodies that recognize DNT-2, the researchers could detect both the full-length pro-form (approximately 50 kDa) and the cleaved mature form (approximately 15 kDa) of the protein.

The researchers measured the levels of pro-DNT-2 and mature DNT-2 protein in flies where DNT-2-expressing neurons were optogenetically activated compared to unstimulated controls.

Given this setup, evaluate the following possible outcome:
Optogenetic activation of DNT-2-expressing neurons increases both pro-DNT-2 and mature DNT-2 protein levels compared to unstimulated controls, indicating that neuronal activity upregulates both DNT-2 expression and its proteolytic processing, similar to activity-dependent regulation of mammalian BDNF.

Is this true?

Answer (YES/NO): NO